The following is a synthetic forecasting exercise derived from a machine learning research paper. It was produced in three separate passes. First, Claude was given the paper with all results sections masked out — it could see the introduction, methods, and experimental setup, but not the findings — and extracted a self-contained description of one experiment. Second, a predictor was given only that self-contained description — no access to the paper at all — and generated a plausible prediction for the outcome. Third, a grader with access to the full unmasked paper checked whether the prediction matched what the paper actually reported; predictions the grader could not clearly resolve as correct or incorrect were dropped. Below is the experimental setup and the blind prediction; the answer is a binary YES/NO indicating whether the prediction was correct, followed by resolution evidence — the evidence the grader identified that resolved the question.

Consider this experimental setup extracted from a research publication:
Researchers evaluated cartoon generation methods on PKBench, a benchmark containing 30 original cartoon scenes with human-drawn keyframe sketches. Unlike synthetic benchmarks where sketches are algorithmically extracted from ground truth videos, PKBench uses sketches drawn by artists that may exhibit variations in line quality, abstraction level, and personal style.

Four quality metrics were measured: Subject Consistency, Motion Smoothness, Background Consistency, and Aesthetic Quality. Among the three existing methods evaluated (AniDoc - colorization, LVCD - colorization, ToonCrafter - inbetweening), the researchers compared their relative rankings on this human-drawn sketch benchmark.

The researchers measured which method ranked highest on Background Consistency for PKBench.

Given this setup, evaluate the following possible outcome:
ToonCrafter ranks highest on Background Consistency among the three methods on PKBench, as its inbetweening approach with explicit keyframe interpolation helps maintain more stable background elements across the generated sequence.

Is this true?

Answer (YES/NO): NO